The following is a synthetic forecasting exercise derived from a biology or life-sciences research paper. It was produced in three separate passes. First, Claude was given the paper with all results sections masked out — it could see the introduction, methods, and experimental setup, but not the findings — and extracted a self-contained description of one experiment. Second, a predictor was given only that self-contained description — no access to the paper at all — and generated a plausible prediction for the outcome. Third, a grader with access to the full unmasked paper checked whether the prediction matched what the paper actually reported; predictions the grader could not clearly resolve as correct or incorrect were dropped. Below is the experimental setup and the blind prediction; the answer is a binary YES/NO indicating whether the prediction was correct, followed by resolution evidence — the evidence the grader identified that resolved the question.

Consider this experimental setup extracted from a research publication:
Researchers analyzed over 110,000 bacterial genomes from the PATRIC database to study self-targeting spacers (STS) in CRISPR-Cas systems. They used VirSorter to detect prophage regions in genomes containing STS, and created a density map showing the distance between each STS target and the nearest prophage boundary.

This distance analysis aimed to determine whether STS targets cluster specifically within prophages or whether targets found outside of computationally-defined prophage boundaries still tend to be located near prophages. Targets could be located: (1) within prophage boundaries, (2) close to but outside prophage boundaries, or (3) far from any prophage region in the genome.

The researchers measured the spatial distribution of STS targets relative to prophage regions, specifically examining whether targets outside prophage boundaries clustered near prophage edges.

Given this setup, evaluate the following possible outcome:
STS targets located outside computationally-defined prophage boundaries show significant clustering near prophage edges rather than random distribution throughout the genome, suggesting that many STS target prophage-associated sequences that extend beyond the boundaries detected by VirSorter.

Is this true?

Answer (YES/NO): YES